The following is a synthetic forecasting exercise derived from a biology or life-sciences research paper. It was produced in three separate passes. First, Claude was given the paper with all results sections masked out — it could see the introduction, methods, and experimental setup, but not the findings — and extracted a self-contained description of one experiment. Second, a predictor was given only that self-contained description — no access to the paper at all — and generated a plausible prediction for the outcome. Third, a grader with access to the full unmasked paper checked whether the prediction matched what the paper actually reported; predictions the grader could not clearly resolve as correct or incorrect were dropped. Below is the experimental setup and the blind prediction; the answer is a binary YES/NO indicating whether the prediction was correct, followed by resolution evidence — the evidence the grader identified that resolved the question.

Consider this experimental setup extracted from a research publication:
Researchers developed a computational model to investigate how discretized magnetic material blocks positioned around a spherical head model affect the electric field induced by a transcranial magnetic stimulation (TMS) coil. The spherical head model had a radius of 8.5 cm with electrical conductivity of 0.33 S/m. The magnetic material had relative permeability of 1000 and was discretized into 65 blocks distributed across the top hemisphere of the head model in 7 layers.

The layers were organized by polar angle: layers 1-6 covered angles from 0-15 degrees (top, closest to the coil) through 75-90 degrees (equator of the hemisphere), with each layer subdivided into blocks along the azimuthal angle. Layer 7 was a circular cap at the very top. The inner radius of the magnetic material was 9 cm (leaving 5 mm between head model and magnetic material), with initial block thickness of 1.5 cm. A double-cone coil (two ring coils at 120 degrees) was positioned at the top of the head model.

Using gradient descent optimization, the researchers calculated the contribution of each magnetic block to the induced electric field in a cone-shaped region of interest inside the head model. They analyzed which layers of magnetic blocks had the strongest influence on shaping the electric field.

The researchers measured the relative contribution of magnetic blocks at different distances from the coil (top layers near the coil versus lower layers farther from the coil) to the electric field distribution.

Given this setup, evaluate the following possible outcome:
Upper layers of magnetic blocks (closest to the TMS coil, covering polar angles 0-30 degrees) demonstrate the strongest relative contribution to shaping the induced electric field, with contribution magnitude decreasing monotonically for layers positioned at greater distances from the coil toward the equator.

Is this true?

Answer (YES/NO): NO